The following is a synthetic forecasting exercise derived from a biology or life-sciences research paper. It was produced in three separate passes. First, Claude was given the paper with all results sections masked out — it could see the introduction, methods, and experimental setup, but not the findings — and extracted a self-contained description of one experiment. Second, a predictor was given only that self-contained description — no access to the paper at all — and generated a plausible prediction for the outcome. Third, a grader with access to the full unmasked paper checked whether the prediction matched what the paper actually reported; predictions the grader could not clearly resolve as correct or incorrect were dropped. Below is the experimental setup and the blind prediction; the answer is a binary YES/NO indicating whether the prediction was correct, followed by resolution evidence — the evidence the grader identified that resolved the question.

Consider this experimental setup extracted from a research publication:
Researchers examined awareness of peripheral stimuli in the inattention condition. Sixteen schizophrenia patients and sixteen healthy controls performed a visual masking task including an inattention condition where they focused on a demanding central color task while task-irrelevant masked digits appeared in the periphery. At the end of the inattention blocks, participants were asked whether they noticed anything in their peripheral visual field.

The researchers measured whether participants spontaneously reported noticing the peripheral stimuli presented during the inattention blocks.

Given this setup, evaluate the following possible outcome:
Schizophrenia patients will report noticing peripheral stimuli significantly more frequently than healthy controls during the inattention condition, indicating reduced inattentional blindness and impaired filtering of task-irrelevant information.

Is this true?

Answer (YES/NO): NO